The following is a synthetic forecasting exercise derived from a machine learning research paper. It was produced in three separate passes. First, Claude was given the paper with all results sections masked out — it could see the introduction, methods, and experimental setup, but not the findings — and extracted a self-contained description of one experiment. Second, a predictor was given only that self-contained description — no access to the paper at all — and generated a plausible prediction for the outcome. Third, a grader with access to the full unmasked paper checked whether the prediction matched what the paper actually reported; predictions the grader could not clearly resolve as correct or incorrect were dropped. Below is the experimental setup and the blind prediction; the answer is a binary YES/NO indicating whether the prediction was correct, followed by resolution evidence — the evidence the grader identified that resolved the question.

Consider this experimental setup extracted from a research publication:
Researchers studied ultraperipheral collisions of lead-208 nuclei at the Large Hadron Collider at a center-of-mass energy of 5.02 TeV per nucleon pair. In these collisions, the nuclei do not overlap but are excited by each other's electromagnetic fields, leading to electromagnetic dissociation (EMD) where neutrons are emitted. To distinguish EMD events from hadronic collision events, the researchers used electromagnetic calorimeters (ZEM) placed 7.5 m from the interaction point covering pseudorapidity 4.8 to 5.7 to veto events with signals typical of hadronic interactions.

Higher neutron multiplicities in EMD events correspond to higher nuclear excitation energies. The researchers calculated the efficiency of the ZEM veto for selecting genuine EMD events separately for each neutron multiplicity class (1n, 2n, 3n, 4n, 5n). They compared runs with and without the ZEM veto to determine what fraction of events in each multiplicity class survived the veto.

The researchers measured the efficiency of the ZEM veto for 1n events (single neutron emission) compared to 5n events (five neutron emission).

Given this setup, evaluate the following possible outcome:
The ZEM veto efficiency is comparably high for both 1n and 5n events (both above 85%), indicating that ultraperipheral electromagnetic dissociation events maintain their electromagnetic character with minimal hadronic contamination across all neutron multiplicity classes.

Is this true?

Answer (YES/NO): YES